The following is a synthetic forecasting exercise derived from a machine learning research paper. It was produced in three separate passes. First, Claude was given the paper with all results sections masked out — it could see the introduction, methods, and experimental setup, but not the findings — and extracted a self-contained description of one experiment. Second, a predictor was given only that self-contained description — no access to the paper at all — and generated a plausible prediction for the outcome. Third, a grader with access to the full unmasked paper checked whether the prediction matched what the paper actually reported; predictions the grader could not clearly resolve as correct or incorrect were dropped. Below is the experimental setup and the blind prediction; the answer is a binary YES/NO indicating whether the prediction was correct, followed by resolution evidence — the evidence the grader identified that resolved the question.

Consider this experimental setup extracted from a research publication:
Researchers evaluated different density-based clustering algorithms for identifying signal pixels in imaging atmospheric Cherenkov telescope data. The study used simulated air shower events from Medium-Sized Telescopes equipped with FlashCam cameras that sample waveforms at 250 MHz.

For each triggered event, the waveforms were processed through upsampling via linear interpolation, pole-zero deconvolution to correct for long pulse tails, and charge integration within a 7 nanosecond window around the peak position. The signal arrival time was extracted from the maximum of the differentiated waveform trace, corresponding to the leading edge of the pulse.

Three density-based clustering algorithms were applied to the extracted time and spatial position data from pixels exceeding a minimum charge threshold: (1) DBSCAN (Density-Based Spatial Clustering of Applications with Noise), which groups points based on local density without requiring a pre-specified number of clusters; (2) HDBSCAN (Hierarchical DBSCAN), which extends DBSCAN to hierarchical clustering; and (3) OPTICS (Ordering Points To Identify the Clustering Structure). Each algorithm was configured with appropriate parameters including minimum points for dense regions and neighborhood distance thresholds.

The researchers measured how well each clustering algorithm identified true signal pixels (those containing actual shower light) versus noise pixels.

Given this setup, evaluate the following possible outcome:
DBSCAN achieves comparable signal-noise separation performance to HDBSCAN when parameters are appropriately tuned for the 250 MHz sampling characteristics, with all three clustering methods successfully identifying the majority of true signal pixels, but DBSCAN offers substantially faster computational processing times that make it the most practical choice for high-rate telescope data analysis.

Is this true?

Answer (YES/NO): NO